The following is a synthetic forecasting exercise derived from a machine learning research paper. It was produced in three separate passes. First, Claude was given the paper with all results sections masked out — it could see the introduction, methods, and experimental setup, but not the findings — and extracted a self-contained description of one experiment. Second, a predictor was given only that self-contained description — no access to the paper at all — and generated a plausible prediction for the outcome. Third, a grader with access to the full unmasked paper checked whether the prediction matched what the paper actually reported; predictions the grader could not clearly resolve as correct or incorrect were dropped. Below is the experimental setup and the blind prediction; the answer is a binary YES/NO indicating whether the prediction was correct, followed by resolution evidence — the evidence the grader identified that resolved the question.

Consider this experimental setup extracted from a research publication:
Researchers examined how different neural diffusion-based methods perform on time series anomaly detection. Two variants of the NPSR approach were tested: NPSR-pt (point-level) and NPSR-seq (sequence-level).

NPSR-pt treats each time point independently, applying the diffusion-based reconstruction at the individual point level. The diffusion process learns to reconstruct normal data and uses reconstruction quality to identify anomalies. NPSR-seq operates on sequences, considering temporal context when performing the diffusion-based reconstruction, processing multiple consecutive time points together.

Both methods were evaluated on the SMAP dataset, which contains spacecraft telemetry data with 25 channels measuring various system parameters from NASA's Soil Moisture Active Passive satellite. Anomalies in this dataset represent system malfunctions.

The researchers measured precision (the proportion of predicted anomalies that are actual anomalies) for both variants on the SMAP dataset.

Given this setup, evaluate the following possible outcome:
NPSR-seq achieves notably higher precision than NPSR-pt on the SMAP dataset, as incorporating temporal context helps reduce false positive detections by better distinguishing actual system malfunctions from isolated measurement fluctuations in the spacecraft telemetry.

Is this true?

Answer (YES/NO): NO